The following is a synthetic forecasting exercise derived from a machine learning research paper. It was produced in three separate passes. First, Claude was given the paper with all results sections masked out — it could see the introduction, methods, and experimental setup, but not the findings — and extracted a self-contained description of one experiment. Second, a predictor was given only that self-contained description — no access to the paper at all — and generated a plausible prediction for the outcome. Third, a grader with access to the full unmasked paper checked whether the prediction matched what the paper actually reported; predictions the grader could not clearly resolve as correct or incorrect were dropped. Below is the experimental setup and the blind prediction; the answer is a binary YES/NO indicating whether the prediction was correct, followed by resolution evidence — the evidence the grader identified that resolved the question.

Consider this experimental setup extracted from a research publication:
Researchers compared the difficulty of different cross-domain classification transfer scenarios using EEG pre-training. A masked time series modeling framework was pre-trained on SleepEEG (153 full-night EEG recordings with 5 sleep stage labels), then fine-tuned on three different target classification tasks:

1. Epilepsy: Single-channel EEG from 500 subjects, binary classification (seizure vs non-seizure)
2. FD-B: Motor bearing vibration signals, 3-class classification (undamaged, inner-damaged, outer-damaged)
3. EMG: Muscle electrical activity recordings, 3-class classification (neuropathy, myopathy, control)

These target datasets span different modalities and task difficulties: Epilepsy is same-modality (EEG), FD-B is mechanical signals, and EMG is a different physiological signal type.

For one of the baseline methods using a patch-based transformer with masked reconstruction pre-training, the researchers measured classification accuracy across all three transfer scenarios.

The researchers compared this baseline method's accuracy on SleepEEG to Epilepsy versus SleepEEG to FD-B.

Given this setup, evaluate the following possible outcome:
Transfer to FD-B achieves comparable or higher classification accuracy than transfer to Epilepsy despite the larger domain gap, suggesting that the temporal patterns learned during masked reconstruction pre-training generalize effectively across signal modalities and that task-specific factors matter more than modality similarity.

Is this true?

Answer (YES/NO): NO